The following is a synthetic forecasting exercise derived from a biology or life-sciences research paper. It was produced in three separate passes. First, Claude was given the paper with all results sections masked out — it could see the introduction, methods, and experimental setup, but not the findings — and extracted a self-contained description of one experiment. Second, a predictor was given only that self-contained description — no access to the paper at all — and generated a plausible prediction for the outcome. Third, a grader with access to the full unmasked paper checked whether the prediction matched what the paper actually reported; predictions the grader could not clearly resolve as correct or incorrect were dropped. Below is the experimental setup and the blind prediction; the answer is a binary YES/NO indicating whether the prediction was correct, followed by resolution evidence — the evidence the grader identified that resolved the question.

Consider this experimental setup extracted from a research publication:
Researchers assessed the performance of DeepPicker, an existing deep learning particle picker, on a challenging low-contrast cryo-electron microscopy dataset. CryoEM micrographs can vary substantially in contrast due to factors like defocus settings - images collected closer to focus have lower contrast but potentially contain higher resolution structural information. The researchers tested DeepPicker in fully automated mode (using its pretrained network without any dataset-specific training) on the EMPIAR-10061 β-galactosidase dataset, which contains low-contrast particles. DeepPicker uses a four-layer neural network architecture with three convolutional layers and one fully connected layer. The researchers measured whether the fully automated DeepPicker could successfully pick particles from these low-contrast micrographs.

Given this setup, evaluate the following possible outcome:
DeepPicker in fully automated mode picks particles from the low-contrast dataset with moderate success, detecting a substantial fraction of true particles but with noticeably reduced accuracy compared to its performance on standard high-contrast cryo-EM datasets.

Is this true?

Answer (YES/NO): NO